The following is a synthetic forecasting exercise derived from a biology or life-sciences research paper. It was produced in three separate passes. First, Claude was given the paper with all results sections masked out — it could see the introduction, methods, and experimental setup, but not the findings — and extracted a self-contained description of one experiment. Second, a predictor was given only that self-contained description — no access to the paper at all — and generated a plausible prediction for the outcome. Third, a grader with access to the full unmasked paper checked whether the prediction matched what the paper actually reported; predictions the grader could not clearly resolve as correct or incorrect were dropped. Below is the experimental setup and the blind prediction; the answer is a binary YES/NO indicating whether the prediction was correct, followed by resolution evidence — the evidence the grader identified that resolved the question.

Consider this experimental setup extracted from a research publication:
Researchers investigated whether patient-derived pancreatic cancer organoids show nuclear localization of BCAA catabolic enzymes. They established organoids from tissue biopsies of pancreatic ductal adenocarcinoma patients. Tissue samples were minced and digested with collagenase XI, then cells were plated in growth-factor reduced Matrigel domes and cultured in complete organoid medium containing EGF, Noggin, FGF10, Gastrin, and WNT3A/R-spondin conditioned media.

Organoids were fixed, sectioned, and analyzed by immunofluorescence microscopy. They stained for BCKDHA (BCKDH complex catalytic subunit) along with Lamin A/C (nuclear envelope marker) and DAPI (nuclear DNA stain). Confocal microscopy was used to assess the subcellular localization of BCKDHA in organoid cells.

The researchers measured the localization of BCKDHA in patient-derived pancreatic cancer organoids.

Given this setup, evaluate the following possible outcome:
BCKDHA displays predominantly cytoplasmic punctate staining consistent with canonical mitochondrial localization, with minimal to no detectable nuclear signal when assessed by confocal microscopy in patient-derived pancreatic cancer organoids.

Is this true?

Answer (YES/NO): NO